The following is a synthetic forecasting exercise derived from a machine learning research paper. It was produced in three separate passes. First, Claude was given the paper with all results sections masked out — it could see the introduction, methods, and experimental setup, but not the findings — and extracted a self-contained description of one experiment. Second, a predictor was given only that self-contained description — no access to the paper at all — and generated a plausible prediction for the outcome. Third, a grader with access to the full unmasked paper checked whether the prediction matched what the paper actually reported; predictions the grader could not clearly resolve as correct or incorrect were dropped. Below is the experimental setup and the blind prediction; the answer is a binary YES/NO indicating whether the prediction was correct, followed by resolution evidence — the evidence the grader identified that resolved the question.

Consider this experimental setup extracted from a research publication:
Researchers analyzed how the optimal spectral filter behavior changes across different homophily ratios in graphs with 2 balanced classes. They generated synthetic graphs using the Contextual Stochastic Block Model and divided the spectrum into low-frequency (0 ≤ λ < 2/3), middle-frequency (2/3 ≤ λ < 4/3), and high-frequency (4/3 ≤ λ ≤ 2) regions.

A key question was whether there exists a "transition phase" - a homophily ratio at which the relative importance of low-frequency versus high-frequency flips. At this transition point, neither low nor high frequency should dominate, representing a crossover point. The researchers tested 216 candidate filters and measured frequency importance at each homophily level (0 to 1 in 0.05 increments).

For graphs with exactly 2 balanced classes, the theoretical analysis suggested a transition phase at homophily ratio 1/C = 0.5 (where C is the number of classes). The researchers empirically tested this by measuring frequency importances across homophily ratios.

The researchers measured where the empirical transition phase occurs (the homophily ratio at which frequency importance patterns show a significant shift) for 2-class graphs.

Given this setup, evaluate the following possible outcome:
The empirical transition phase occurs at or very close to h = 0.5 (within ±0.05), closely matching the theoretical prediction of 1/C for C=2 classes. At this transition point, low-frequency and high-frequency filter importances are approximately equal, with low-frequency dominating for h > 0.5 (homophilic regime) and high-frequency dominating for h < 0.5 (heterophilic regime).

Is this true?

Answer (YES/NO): YES